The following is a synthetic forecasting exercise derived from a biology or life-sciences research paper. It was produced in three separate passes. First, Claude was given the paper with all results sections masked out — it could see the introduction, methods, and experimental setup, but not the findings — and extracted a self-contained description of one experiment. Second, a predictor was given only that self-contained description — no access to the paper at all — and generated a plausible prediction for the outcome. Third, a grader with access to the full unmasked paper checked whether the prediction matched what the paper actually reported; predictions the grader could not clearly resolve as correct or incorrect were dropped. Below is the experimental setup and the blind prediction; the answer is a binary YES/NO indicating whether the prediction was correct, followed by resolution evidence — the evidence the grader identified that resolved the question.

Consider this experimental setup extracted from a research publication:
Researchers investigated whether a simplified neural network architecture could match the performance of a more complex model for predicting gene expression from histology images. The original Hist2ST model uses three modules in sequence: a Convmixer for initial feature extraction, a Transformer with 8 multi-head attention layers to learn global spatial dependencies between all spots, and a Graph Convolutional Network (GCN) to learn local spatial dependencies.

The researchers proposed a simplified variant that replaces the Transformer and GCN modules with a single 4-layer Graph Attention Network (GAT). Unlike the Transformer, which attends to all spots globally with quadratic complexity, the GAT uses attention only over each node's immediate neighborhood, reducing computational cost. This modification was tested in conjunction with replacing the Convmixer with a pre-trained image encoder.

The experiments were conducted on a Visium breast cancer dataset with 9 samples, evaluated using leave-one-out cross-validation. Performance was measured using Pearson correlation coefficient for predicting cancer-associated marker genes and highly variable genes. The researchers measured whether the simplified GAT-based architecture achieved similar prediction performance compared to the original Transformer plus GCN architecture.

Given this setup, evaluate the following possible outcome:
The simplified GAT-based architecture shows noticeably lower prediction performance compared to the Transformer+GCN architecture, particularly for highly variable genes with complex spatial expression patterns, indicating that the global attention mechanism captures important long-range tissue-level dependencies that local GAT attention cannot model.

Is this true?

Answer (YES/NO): NO